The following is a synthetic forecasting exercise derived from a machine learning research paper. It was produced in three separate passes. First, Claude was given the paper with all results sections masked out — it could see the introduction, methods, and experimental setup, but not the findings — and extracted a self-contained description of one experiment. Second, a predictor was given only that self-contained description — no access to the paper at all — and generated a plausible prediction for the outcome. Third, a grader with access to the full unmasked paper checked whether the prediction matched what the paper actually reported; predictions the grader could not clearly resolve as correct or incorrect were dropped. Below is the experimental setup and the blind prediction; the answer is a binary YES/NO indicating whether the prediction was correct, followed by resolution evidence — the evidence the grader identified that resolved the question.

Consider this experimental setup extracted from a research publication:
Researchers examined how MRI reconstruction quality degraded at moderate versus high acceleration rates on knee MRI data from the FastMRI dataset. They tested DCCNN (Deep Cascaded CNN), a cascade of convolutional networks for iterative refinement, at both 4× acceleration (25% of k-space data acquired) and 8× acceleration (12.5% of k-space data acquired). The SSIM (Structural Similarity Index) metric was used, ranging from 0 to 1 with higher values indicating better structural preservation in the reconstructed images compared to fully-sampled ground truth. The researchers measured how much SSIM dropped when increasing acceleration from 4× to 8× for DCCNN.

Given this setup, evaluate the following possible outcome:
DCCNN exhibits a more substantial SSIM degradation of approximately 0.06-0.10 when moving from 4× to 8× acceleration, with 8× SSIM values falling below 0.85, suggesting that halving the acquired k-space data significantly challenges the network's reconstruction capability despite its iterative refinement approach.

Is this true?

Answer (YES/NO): YES